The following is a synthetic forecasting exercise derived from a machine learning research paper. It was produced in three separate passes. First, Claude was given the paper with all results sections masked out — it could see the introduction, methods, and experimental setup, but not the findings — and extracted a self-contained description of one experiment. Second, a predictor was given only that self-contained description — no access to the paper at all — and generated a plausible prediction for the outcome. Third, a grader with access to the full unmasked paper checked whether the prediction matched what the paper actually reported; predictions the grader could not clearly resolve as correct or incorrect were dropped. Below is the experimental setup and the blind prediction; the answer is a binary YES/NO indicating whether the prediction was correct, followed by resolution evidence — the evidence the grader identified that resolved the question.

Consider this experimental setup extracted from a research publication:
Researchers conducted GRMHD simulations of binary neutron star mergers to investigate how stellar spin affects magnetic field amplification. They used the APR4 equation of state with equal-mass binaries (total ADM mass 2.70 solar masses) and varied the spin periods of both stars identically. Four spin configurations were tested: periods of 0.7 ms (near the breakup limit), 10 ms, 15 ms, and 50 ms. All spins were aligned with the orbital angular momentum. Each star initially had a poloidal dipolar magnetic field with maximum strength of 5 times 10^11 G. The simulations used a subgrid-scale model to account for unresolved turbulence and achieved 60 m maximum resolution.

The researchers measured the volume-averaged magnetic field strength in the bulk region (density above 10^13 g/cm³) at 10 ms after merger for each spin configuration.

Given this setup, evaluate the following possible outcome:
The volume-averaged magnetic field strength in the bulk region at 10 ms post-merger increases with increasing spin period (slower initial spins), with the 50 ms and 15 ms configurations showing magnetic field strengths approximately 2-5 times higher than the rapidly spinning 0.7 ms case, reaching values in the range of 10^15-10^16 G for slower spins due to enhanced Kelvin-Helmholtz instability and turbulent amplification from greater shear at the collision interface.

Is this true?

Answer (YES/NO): NO